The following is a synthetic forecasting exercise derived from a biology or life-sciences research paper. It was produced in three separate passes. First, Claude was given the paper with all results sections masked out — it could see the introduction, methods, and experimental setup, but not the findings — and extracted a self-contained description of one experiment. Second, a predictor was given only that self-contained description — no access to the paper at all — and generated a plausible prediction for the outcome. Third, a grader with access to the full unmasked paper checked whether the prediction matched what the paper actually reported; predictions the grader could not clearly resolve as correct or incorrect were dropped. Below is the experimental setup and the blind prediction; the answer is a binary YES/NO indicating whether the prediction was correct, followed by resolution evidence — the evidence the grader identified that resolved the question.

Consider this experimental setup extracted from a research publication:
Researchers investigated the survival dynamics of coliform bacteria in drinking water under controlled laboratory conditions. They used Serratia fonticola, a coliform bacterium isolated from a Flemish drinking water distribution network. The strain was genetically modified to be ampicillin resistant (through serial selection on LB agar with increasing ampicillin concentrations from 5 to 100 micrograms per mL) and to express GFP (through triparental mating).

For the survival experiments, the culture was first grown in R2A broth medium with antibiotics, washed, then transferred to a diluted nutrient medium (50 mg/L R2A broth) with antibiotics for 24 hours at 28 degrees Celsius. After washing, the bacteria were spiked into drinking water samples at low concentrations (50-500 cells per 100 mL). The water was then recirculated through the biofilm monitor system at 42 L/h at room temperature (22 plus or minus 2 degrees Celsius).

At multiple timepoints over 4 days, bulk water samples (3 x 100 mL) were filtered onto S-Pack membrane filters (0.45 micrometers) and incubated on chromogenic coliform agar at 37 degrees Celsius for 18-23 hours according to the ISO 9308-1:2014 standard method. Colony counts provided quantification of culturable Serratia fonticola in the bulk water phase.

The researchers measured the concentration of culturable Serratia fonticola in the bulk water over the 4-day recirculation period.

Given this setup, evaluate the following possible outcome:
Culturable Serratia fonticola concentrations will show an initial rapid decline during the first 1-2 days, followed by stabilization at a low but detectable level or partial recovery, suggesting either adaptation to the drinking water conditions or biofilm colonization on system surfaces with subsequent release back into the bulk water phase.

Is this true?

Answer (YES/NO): NO